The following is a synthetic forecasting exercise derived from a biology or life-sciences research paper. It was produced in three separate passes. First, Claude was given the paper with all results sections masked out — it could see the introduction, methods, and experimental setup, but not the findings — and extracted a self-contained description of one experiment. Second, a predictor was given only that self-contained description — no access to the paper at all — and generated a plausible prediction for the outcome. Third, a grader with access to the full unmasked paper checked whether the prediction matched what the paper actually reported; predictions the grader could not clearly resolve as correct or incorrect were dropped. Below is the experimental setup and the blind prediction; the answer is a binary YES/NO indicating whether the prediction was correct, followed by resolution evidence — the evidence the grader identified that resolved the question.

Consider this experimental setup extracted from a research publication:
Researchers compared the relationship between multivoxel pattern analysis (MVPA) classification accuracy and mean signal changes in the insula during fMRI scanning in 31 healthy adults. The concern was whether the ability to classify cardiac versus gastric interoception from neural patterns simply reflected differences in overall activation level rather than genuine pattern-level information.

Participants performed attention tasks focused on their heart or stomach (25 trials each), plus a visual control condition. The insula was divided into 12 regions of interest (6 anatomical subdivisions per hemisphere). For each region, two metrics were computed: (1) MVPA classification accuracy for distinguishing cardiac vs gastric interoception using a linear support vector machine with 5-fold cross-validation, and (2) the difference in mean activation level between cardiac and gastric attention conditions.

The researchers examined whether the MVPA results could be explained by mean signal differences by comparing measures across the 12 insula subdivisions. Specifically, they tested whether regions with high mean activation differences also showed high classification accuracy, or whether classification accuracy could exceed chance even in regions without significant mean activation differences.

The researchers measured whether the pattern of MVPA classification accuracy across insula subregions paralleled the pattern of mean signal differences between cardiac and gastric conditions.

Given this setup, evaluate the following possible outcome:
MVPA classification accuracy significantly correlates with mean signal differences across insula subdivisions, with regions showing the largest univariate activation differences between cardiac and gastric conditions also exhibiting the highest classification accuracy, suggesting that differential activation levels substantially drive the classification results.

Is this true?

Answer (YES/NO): NO